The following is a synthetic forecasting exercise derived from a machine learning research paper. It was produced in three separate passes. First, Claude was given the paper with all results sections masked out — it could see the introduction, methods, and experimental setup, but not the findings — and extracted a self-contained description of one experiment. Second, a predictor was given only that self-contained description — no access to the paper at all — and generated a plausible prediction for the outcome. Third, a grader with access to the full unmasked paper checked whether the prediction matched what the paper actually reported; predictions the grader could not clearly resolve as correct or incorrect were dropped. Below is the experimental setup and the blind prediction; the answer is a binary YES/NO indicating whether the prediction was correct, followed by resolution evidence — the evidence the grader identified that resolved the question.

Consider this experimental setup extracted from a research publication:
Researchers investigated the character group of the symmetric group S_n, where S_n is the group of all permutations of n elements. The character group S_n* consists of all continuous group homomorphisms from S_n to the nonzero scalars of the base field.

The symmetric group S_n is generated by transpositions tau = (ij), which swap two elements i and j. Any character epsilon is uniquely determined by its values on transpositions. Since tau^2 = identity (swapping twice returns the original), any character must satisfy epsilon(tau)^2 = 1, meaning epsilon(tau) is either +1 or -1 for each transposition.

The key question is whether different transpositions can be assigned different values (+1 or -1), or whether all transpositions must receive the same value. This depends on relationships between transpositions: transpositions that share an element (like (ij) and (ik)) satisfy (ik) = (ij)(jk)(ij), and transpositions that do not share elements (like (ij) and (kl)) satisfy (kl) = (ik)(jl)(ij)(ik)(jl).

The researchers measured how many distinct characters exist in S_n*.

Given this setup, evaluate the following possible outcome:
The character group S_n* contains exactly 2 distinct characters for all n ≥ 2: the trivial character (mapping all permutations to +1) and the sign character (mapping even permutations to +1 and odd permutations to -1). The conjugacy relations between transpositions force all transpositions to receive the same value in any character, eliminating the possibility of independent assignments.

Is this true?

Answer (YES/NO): YES